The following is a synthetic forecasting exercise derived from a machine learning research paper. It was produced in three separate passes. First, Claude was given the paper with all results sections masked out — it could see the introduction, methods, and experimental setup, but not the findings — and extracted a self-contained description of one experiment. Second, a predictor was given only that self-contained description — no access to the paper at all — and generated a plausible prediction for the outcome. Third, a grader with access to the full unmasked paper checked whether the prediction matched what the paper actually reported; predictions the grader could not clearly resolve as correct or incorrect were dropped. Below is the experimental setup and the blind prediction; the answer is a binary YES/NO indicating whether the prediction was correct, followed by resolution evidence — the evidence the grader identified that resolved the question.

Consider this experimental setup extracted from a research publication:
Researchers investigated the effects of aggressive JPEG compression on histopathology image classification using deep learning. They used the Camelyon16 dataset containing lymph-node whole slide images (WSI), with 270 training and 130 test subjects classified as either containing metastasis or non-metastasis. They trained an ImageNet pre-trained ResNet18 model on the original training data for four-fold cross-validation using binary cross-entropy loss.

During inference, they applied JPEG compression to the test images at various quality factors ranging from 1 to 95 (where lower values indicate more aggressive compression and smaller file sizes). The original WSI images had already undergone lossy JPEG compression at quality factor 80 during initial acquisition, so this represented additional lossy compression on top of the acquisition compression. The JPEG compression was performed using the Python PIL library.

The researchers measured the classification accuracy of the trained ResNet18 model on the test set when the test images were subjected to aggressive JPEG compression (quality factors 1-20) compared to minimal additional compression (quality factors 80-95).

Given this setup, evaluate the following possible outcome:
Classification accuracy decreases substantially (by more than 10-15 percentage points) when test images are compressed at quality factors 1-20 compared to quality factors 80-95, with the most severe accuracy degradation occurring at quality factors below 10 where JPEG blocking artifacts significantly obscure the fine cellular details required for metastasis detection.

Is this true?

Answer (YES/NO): NO